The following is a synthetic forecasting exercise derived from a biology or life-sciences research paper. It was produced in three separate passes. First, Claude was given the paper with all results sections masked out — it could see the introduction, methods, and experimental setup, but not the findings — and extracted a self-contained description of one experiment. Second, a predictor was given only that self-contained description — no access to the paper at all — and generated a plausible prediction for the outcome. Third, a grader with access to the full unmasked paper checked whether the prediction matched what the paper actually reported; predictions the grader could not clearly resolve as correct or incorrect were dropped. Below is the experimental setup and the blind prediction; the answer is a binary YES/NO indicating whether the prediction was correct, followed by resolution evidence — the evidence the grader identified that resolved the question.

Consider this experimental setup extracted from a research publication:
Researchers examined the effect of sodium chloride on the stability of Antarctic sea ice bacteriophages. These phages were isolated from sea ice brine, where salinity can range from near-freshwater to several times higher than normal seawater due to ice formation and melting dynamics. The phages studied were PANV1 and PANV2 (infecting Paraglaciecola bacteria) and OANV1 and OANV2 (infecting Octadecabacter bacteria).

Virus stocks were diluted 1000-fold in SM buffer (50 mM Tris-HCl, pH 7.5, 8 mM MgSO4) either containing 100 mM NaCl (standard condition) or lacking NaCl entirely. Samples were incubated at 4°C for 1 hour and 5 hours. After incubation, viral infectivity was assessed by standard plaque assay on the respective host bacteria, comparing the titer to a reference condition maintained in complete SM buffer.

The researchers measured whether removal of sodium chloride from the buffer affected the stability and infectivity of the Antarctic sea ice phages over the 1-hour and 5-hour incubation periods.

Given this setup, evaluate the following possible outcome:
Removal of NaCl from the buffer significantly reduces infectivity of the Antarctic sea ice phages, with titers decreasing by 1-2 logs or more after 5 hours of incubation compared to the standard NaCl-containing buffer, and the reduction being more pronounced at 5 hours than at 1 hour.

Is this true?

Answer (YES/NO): NO